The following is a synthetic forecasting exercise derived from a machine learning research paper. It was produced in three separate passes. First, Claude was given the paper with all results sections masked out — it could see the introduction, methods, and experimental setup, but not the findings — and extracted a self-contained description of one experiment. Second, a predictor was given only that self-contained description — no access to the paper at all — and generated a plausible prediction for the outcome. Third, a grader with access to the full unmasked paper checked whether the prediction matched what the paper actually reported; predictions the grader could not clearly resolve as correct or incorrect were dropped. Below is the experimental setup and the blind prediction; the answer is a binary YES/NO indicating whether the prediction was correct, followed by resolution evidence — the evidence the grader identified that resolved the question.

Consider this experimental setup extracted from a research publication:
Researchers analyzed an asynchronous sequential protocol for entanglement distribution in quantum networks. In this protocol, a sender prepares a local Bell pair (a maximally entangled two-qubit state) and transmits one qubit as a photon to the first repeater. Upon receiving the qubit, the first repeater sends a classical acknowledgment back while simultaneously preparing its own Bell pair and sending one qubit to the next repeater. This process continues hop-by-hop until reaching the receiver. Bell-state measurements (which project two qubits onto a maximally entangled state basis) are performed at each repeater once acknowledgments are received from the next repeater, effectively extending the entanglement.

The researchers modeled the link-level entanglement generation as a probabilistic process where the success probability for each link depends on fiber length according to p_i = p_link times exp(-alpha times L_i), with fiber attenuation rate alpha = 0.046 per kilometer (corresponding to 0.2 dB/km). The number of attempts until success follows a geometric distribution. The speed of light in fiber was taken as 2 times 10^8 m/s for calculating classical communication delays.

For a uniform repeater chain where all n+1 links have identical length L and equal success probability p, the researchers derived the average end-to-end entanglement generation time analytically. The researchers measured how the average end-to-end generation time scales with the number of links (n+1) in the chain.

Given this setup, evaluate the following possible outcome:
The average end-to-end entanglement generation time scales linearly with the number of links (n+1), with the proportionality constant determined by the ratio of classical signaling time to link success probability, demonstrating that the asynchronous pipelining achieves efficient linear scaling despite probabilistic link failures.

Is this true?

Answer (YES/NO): YES